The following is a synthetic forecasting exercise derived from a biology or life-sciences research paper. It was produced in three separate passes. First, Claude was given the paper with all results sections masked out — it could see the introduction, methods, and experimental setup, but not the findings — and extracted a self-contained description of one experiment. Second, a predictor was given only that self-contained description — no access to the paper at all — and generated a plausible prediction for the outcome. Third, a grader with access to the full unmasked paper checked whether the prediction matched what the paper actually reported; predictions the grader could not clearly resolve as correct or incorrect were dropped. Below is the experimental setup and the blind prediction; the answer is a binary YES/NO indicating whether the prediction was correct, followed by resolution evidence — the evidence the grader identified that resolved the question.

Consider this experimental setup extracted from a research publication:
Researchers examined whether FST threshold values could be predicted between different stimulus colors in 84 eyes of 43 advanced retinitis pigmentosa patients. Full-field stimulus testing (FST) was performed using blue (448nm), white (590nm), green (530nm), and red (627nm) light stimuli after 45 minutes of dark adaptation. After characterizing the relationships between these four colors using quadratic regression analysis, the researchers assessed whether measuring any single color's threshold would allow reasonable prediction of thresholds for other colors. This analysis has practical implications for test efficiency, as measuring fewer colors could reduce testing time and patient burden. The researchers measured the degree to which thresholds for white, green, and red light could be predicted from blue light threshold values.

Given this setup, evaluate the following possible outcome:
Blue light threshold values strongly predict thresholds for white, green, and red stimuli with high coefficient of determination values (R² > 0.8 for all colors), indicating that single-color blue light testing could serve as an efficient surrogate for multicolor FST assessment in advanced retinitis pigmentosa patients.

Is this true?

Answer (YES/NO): YES